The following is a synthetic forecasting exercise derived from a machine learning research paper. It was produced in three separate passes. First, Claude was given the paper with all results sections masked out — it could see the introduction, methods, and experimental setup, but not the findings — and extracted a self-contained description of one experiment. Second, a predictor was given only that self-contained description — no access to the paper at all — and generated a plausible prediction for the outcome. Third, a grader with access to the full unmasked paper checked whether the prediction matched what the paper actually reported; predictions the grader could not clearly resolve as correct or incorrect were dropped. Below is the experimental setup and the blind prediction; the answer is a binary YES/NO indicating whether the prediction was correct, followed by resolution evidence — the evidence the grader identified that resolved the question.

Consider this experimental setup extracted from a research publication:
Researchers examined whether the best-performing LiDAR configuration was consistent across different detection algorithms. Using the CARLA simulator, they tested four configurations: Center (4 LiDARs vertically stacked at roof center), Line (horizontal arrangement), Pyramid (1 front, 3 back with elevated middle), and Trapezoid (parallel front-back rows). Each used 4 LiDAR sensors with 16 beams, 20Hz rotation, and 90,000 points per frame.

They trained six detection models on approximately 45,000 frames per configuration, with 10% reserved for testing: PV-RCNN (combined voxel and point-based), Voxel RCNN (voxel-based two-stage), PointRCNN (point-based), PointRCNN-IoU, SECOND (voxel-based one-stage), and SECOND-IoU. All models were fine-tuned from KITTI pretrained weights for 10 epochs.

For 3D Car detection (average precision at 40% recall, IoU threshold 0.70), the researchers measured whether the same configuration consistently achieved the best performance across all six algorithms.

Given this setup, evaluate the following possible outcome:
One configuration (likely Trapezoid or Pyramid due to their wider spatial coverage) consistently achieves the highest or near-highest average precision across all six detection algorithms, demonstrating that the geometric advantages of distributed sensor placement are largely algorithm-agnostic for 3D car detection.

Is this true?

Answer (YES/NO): NO